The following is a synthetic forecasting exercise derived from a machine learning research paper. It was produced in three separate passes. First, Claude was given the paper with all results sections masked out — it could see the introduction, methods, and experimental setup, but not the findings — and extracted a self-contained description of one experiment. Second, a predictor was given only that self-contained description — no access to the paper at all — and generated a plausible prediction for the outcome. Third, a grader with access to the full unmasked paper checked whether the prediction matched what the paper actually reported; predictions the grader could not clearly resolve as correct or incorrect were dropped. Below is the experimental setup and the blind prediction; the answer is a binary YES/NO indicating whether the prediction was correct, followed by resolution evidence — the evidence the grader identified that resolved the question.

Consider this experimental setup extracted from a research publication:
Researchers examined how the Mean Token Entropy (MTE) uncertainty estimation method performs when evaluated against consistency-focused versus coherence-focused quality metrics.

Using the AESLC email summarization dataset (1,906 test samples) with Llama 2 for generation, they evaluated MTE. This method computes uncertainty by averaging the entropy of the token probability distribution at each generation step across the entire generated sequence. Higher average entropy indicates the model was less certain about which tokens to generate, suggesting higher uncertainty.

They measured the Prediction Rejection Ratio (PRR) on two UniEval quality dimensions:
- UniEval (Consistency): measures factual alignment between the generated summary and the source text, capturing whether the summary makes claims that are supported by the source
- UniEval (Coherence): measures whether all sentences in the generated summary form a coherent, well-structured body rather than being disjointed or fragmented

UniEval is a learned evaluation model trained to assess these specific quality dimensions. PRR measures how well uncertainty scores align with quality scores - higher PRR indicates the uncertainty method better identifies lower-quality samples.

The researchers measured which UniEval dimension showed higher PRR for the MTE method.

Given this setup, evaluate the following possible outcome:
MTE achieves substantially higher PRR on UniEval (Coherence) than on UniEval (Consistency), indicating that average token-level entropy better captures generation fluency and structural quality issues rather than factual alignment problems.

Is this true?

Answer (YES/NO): YES